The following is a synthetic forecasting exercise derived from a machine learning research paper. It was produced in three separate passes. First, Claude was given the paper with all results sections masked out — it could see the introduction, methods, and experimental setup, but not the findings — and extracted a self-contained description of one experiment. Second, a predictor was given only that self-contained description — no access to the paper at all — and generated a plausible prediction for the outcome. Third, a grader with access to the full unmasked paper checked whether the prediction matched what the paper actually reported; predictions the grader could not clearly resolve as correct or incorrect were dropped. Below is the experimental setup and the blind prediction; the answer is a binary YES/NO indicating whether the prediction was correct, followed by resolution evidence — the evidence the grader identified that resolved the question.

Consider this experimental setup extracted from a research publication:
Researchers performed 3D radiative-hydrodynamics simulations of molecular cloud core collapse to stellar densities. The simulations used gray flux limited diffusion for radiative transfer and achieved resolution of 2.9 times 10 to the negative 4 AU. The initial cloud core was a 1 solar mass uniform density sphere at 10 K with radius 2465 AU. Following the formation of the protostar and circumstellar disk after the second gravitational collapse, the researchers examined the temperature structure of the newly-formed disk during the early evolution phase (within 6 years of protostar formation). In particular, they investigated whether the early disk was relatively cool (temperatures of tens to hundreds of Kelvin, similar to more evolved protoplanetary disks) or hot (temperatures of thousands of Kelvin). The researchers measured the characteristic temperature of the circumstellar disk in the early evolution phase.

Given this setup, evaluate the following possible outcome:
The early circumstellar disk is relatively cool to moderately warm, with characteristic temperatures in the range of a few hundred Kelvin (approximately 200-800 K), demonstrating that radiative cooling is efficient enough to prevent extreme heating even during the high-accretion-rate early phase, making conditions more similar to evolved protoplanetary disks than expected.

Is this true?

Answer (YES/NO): NO